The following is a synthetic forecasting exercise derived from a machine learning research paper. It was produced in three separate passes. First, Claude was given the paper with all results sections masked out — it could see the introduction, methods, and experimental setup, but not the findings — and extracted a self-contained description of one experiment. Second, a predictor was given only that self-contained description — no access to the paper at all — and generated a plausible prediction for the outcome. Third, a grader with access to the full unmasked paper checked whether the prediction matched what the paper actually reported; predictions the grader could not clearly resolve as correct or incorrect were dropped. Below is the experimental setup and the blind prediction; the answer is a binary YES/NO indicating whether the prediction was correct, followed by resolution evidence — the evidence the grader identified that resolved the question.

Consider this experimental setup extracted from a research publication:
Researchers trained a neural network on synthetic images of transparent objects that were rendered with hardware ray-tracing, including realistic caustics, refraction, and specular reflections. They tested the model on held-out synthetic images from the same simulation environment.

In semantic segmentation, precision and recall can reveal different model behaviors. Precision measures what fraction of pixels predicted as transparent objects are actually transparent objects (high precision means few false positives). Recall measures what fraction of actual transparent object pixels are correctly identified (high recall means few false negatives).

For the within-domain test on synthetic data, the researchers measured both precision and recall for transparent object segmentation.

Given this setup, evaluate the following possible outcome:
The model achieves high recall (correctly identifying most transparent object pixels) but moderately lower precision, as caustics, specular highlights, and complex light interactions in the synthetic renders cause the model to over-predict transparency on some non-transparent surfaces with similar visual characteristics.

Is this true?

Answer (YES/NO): NO